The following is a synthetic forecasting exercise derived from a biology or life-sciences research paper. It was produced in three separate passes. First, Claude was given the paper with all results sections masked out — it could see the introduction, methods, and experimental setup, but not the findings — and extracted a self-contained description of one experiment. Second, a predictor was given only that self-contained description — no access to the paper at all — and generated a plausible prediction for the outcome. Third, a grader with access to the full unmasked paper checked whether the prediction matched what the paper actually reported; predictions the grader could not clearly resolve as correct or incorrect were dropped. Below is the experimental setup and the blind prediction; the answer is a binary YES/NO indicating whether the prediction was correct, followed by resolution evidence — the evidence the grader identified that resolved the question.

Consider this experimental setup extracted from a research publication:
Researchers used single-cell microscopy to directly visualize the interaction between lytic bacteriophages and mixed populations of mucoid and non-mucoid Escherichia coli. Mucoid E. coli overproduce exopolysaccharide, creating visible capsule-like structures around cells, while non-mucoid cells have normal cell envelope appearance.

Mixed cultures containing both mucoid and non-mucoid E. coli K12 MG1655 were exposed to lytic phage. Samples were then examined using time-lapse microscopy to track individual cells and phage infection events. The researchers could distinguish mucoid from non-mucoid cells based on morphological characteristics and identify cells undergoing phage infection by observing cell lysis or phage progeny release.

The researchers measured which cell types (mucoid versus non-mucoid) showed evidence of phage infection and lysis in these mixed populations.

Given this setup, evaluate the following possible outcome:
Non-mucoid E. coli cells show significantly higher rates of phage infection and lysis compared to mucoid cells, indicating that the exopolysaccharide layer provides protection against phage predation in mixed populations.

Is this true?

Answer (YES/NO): YES